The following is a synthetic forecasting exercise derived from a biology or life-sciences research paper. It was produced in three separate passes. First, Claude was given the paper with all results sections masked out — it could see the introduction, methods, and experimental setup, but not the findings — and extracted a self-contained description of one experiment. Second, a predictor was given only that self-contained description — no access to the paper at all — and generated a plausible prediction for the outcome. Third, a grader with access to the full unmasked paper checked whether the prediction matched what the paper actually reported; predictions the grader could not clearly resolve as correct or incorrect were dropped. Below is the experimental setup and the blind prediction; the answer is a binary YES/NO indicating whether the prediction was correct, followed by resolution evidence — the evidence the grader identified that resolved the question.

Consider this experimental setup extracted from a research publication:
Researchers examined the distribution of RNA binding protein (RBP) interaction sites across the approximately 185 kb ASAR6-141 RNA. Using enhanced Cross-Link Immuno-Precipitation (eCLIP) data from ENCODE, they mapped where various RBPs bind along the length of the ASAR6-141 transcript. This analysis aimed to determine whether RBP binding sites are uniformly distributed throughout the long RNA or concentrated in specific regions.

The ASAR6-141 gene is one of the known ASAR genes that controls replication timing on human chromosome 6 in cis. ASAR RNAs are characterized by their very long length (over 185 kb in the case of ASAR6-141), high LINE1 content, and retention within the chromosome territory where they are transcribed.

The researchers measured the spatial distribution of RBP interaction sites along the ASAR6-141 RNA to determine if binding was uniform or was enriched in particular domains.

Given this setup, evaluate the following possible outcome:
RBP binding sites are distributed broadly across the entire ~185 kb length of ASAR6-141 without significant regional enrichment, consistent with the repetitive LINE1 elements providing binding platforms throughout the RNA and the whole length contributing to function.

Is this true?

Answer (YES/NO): NO